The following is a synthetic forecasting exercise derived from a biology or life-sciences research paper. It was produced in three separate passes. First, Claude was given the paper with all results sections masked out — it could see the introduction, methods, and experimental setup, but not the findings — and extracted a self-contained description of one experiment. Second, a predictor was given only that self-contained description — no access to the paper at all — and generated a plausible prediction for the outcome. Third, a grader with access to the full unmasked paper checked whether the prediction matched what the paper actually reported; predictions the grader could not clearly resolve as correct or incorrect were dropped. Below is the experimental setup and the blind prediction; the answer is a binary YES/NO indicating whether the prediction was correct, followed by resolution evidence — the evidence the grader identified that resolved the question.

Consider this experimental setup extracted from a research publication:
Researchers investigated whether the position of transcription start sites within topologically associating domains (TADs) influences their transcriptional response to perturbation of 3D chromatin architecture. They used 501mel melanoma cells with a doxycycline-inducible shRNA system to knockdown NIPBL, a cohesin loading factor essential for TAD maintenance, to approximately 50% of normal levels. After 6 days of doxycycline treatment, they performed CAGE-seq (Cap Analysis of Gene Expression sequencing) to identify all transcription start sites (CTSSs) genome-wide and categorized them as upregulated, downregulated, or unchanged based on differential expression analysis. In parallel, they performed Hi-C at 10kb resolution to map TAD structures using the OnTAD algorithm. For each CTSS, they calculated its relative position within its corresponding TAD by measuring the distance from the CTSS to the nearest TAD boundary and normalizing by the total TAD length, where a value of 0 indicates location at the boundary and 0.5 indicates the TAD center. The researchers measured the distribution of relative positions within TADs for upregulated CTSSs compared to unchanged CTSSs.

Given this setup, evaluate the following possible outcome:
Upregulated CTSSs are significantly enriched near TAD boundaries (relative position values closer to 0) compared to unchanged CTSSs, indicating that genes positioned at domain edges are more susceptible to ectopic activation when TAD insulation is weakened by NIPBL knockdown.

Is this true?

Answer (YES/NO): NO